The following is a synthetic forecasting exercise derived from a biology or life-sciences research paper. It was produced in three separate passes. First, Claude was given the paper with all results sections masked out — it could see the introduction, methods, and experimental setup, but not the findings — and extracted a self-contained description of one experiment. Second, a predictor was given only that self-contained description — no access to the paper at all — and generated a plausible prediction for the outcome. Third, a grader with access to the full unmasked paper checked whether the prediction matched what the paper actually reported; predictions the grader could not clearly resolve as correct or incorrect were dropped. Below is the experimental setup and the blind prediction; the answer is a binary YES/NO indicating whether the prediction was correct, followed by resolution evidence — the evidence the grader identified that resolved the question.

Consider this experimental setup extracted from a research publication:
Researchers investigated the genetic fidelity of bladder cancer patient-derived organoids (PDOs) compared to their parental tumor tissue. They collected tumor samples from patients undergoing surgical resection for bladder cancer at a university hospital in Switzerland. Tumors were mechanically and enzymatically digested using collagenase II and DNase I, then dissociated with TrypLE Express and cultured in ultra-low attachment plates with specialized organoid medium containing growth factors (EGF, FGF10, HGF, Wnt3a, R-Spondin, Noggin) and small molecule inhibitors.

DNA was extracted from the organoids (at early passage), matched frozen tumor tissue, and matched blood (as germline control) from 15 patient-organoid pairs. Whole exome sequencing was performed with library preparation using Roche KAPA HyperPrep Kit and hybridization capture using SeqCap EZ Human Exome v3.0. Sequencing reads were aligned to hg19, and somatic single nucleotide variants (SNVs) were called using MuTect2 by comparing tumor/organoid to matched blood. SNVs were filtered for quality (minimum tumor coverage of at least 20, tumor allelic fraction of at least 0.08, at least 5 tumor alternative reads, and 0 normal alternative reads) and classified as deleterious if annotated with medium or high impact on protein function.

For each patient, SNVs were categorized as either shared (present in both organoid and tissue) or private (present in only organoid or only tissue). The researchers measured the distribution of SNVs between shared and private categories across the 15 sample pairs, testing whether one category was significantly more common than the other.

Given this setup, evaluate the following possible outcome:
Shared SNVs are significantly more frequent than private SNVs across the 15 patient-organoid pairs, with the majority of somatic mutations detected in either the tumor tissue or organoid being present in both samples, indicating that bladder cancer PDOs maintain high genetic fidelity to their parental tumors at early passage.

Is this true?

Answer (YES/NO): YES